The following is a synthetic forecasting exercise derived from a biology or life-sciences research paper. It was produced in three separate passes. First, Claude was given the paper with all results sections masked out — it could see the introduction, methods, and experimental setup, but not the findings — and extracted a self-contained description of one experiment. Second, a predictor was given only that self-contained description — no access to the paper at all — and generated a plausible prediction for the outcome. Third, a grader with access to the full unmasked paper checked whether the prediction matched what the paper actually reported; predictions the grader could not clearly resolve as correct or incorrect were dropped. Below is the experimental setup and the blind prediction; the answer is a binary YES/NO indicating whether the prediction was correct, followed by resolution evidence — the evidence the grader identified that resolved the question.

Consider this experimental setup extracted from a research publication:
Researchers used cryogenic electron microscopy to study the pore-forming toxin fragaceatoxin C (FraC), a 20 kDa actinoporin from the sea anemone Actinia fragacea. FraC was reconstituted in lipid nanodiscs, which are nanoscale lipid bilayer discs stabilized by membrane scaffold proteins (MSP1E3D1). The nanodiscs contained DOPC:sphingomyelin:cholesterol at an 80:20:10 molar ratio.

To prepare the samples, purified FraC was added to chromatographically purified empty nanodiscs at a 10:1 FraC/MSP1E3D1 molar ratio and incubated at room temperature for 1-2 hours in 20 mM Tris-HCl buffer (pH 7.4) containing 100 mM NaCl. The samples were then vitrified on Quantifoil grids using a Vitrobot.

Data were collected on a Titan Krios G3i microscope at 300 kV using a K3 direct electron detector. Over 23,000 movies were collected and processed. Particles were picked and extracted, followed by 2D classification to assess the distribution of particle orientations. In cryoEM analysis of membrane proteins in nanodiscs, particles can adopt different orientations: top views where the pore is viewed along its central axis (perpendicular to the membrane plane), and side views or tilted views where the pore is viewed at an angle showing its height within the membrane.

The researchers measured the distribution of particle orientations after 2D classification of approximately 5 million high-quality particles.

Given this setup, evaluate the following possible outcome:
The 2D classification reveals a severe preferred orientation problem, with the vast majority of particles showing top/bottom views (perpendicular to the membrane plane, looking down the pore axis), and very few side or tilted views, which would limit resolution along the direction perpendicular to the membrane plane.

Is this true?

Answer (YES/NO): YES